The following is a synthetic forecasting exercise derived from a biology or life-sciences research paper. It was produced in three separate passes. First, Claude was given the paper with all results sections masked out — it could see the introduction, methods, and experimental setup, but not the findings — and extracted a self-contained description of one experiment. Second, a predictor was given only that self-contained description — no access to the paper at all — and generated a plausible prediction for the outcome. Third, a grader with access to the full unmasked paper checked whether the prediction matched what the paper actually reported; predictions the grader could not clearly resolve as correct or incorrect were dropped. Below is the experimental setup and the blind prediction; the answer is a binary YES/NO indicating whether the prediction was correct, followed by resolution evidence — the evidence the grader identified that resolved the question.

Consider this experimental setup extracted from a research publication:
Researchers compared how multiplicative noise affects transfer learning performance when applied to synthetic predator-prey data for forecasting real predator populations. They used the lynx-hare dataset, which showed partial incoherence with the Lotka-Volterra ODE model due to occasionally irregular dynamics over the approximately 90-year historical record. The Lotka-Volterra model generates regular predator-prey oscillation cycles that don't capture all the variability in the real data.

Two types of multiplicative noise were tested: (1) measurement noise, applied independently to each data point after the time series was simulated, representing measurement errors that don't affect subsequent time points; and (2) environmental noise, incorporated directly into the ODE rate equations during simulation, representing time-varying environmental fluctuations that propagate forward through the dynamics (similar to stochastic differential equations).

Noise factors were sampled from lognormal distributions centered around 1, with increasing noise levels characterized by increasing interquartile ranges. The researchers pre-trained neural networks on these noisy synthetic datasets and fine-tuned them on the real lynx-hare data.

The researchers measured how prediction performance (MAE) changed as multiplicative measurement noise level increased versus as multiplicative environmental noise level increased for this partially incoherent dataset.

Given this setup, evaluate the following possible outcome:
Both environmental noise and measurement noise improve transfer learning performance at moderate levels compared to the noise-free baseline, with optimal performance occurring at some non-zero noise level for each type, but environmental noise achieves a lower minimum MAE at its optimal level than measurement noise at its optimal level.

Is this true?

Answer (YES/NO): NO